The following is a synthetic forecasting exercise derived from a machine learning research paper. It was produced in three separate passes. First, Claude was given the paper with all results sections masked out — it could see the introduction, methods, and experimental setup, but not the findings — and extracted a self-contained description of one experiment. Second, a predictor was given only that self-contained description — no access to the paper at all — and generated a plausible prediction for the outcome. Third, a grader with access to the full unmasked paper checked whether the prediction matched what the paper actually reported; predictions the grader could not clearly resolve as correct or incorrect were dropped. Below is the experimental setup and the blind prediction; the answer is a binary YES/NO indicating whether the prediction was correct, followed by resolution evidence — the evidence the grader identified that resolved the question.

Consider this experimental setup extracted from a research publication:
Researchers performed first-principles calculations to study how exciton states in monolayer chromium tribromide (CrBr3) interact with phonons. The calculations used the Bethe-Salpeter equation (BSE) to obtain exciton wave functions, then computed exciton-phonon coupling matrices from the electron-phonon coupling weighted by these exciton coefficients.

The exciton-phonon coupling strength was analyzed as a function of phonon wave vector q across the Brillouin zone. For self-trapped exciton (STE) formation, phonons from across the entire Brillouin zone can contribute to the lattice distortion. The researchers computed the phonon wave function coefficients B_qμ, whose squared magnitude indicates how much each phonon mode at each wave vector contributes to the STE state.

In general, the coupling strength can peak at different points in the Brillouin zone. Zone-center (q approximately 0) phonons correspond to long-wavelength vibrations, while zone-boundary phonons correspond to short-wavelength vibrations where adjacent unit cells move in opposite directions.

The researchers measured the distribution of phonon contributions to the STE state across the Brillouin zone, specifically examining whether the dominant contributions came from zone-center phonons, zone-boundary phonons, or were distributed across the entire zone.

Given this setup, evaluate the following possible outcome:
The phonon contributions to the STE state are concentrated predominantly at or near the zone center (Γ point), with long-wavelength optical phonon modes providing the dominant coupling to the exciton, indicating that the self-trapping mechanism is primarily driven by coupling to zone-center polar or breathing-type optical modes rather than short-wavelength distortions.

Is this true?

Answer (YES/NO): NO